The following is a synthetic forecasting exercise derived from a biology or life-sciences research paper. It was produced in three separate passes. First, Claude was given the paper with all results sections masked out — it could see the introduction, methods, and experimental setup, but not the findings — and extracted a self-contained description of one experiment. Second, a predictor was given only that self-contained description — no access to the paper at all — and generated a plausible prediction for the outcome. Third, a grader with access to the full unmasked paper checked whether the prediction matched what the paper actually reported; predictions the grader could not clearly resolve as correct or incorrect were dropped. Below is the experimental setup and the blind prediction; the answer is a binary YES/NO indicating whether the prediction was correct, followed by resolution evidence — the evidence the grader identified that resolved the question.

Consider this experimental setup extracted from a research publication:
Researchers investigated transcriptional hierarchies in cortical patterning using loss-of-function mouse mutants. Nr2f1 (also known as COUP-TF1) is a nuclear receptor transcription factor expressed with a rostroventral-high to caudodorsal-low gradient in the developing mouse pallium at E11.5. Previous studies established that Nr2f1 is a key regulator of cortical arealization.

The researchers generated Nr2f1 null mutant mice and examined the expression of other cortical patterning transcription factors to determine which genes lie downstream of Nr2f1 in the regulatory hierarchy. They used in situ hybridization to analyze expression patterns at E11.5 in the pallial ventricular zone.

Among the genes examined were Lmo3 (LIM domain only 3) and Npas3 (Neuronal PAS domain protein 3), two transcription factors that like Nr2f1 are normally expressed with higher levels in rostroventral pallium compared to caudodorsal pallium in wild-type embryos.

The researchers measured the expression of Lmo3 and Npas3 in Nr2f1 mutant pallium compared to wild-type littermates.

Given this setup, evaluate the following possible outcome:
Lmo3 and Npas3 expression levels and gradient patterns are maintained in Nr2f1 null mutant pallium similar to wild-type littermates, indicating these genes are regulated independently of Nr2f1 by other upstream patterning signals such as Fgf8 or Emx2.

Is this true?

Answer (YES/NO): NO